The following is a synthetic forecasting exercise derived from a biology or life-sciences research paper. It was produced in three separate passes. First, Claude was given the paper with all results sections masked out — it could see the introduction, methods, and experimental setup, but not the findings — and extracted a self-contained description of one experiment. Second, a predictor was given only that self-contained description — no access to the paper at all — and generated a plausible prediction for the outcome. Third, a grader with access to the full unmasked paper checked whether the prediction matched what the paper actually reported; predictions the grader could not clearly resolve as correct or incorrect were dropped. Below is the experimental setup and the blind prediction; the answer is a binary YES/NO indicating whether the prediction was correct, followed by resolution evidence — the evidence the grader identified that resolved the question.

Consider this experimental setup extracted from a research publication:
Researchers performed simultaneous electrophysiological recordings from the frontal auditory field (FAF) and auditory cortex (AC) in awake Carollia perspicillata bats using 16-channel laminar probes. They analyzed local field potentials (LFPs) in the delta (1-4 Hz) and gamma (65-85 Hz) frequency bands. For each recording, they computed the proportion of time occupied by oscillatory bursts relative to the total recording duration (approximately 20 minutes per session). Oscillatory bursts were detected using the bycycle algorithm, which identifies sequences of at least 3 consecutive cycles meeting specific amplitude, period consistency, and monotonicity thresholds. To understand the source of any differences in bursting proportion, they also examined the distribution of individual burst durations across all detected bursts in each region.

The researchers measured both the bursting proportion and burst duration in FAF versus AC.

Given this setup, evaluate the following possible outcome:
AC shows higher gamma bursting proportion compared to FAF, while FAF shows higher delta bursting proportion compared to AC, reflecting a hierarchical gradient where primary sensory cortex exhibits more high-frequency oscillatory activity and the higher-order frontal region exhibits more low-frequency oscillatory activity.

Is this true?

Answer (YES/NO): NO